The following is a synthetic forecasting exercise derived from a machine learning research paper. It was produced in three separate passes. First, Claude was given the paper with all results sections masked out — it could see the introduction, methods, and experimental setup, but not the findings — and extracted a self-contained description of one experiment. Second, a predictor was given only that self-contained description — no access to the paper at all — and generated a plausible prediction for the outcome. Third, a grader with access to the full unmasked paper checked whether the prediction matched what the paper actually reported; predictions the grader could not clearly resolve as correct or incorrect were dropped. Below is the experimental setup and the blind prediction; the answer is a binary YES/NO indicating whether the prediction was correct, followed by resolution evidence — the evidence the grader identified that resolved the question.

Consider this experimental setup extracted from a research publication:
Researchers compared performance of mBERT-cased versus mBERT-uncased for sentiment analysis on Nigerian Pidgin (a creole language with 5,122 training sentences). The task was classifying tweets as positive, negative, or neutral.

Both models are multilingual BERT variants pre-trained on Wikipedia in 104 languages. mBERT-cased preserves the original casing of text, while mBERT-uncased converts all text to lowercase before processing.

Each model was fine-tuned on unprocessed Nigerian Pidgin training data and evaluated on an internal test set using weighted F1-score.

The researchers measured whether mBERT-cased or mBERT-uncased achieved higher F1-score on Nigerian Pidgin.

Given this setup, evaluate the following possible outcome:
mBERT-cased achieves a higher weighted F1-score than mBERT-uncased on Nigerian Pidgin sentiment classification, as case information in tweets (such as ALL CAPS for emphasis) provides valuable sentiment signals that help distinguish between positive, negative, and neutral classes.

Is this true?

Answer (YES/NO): NO